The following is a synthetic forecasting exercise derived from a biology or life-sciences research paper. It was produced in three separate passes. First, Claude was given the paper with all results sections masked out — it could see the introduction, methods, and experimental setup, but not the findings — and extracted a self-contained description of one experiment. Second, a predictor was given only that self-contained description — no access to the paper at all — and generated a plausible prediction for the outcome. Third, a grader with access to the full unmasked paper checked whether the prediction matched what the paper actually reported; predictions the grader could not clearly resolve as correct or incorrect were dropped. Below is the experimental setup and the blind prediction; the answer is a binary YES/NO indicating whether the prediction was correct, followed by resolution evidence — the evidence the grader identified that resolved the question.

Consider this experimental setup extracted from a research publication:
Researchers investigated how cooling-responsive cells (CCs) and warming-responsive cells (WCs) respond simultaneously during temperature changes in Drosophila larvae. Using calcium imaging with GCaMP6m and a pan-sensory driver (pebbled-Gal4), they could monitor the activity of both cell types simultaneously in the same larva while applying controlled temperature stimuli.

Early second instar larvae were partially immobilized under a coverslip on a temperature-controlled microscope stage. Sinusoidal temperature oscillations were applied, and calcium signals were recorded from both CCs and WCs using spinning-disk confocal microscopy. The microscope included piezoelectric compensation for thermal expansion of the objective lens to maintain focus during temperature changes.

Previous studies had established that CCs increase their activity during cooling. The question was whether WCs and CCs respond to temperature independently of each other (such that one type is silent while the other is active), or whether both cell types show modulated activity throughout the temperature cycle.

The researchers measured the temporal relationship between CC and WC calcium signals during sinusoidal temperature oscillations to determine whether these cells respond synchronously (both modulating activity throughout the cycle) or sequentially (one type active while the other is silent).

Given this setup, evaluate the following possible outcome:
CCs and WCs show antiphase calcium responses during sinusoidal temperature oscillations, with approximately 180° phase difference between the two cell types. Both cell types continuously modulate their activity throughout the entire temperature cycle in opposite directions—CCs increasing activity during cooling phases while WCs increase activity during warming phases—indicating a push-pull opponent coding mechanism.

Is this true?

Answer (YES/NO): YES